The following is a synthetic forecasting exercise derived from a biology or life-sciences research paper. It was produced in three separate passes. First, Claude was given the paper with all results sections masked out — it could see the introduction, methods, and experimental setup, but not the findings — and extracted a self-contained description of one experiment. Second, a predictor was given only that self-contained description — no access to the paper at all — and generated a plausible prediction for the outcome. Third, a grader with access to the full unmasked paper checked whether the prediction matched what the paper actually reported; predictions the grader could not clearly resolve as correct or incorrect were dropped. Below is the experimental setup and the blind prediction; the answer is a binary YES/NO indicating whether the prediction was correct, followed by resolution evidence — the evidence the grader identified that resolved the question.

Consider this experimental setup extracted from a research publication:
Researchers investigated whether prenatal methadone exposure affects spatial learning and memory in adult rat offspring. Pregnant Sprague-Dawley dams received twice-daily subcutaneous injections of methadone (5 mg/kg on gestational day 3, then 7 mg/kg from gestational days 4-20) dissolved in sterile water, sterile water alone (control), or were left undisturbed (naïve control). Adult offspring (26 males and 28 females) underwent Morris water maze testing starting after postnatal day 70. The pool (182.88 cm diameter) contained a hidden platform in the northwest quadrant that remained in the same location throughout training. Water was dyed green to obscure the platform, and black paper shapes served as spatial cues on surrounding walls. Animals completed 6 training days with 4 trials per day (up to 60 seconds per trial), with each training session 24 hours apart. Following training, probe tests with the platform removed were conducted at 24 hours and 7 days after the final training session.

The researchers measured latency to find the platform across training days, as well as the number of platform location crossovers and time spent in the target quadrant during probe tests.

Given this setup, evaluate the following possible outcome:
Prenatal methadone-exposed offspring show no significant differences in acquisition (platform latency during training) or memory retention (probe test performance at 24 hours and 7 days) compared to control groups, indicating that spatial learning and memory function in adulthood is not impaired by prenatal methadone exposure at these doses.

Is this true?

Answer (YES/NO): YES